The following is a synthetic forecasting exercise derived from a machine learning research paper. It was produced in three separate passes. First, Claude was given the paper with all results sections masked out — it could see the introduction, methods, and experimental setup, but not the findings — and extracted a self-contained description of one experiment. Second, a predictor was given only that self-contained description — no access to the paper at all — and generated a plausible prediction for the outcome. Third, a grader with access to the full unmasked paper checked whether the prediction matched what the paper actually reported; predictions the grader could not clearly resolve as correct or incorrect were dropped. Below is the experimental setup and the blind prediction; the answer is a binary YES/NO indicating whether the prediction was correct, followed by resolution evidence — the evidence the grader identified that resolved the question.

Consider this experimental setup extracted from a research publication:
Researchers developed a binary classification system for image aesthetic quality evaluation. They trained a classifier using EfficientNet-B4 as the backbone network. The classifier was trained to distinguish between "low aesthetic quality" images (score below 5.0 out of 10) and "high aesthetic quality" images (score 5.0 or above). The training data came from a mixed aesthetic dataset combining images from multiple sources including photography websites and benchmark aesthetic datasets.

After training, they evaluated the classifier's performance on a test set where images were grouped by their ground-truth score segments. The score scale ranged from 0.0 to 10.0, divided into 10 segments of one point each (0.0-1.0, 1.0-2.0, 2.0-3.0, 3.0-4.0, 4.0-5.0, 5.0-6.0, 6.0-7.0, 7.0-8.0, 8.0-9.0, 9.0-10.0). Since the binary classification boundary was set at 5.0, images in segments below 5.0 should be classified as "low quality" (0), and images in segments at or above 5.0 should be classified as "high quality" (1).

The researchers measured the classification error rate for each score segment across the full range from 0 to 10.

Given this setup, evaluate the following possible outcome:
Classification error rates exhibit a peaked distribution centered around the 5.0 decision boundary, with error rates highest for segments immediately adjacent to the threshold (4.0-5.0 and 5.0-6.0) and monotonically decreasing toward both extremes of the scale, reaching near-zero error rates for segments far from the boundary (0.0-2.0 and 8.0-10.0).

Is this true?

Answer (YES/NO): YES